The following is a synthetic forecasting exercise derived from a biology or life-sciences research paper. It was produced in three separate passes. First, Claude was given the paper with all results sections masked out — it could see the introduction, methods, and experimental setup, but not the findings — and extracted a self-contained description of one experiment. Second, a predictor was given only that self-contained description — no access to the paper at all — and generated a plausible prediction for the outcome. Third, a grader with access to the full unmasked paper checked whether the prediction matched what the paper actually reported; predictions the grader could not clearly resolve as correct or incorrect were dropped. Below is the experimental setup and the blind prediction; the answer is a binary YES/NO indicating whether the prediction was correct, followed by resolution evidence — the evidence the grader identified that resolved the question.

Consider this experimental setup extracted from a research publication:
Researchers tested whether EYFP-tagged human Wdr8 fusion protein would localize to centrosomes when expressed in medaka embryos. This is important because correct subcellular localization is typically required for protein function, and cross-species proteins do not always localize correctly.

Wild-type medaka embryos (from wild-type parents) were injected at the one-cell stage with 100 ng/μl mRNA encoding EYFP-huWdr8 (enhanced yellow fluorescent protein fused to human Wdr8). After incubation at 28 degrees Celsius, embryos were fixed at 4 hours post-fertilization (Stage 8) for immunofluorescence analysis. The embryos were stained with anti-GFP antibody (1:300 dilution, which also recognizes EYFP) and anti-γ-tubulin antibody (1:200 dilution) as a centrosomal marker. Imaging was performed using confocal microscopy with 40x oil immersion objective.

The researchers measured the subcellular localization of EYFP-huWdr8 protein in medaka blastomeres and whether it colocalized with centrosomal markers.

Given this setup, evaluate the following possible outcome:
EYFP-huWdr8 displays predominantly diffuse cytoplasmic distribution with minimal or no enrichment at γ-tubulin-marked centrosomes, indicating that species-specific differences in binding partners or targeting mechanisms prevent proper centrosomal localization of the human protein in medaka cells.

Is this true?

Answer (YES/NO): NO